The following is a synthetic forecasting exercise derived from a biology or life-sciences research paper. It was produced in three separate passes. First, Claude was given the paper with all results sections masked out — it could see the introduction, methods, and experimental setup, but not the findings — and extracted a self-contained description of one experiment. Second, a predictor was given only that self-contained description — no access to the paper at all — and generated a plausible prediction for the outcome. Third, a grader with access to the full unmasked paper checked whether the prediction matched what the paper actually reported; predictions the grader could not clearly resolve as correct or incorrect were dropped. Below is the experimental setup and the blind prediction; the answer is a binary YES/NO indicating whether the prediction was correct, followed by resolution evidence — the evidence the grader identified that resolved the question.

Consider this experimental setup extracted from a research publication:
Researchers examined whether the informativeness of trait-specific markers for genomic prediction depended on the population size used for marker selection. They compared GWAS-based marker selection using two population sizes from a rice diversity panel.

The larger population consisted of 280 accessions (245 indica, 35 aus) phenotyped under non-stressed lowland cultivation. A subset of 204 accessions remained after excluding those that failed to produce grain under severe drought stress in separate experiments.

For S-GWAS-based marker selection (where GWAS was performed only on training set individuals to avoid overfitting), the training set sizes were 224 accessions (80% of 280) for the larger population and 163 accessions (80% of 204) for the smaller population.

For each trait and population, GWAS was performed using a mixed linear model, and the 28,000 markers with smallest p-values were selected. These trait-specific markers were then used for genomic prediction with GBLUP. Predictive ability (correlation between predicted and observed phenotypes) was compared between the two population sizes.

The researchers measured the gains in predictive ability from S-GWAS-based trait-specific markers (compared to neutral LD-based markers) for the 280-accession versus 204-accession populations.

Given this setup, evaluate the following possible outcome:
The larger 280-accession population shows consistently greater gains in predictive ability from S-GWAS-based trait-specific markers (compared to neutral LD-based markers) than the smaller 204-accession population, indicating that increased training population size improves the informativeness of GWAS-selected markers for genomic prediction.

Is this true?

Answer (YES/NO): YES